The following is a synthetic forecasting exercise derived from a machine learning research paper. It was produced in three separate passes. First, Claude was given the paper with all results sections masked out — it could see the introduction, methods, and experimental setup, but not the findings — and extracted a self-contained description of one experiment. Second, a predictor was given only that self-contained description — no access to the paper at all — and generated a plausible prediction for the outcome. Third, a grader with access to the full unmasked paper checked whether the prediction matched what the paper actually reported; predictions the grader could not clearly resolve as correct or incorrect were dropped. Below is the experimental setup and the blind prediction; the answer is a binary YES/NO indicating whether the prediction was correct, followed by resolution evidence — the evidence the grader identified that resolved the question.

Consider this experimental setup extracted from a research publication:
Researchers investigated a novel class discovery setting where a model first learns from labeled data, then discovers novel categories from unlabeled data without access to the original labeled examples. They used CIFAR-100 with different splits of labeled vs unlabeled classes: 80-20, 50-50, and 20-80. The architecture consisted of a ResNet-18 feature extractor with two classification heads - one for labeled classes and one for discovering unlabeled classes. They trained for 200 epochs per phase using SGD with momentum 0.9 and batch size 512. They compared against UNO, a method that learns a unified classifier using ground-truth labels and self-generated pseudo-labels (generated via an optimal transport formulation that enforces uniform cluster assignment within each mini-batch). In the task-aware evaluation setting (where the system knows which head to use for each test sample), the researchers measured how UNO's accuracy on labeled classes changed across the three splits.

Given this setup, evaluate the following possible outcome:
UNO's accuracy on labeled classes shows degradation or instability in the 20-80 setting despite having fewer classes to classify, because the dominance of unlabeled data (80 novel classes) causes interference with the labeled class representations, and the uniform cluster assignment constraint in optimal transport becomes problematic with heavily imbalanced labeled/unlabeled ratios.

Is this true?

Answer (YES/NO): NO